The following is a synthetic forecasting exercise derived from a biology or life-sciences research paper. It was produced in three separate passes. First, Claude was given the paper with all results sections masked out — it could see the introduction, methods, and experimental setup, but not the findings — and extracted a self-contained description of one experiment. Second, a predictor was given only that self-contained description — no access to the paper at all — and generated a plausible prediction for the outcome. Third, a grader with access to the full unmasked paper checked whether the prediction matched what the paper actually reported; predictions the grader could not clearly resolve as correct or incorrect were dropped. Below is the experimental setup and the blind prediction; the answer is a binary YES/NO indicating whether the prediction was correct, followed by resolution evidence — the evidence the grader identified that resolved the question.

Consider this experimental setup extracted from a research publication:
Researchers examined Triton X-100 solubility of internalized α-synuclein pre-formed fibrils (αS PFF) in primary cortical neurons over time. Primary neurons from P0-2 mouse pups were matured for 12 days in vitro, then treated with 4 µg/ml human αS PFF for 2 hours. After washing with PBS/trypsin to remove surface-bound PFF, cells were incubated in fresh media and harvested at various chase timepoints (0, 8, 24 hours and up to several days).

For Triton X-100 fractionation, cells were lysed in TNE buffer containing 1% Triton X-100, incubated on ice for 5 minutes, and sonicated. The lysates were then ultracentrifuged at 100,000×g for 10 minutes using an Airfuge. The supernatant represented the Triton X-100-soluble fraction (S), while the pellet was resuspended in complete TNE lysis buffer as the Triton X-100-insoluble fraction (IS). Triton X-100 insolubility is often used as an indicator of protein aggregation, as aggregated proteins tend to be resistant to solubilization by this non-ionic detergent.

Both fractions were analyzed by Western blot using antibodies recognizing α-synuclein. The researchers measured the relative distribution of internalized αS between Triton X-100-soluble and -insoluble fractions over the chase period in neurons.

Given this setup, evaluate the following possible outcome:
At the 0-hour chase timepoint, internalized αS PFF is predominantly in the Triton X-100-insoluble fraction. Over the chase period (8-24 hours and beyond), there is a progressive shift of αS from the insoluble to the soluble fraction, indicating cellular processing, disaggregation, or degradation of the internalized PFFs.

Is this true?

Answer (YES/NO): NO